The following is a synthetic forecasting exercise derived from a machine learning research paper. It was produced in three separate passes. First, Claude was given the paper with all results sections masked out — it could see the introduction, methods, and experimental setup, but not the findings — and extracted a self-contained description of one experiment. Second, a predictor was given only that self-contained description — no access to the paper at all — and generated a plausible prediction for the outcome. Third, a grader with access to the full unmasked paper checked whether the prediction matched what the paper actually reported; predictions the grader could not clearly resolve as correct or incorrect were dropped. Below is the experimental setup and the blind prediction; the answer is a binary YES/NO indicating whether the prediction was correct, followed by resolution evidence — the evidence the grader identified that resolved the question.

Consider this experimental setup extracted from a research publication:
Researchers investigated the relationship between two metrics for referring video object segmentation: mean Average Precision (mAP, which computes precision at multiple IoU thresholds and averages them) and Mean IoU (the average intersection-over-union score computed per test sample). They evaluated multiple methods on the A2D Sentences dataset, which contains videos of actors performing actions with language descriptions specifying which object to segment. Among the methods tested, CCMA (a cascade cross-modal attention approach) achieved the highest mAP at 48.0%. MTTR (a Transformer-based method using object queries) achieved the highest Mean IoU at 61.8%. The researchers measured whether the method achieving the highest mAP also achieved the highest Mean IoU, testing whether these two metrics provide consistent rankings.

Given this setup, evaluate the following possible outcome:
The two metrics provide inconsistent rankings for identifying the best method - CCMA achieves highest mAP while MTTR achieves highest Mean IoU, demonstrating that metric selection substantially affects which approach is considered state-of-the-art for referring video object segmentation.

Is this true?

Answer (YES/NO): YES